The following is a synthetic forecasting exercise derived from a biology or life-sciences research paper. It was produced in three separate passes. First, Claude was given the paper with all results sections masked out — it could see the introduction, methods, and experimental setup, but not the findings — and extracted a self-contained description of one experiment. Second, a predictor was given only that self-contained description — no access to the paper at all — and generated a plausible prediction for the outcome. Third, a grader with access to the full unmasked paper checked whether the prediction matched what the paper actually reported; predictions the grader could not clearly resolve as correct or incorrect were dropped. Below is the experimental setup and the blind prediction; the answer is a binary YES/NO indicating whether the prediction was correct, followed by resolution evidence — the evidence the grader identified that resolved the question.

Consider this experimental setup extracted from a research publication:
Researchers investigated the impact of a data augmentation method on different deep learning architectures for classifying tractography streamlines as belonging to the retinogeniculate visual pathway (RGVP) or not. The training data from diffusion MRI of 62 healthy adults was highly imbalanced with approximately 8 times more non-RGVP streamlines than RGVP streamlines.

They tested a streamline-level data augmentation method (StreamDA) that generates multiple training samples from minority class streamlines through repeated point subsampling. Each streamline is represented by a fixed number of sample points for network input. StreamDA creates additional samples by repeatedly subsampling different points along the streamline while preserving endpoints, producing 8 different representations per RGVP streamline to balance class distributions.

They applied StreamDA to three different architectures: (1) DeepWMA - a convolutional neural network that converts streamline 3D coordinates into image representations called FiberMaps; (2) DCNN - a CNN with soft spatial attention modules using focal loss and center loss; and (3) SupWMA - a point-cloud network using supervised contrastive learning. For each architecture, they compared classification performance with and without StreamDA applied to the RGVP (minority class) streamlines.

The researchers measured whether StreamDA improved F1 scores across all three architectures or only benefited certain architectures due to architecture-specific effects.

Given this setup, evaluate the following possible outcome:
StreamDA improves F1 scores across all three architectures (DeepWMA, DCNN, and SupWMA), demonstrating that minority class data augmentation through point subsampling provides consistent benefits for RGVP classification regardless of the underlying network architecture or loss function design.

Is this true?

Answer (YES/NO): NO